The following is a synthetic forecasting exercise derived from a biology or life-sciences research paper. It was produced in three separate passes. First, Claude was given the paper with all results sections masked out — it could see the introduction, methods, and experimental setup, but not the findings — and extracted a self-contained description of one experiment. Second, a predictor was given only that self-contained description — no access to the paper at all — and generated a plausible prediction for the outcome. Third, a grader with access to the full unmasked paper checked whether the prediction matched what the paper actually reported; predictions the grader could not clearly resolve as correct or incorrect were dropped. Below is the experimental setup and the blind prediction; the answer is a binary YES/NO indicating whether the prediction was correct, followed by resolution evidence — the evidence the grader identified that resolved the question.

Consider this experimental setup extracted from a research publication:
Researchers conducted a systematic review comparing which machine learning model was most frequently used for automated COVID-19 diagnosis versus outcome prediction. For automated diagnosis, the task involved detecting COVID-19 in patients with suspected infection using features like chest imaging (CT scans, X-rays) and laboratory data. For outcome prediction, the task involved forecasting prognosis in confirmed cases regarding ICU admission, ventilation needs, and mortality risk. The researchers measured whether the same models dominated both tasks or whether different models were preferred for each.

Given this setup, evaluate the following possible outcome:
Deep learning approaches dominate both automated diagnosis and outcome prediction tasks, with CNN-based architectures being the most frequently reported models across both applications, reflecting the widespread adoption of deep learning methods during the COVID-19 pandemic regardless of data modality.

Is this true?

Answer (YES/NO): NO